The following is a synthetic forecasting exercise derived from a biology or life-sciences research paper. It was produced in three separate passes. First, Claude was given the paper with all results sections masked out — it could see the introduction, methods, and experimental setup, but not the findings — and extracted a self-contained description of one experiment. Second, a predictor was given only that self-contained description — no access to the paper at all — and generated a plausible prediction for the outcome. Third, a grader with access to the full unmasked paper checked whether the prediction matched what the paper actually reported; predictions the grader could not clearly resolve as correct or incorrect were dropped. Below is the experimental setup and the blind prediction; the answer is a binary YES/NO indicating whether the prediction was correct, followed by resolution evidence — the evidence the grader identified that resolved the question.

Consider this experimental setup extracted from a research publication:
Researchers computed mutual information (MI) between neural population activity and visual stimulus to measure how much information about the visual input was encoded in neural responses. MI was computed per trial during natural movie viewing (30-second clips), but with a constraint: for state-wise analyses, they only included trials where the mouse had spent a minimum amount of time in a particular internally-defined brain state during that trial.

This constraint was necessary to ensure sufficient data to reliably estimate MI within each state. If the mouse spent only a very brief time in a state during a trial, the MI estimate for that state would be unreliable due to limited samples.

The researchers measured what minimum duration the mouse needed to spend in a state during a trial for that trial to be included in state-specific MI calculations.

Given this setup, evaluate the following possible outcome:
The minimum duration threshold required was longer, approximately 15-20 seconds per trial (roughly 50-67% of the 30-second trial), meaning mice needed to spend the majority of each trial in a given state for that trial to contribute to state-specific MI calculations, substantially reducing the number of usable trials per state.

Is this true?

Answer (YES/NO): NO